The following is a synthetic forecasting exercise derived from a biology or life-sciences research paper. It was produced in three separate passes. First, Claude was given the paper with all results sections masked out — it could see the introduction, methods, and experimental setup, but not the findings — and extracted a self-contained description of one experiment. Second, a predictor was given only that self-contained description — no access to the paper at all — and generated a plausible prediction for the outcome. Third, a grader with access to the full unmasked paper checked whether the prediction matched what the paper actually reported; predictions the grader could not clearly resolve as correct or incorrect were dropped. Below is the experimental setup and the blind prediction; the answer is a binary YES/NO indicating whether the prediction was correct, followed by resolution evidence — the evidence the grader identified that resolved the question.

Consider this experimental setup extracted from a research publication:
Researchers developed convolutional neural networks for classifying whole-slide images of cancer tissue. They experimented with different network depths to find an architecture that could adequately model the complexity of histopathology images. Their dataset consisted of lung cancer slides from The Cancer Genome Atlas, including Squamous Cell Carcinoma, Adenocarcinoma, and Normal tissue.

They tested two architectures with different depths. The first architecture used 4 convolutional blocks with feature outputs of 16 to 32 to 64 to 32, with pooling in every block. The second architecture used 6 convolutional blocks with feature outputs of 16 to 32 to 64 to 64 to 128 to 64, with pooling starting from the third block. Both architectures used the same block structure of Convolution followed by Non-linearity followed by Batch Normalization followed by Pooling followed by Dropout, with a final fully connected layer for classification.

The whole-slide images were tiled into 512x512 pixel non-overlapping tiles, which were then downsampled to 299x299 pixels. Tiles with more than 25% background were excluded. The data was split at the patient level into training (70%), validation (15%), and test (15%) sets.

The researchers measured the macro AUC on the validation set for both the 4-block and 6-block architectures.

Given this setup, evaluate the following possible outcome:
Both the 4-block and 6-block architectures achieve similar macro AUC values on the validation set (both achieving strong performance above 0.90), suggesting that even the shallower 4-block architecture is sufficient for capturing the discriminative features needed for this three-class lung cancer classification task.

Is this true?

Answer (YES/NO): NO